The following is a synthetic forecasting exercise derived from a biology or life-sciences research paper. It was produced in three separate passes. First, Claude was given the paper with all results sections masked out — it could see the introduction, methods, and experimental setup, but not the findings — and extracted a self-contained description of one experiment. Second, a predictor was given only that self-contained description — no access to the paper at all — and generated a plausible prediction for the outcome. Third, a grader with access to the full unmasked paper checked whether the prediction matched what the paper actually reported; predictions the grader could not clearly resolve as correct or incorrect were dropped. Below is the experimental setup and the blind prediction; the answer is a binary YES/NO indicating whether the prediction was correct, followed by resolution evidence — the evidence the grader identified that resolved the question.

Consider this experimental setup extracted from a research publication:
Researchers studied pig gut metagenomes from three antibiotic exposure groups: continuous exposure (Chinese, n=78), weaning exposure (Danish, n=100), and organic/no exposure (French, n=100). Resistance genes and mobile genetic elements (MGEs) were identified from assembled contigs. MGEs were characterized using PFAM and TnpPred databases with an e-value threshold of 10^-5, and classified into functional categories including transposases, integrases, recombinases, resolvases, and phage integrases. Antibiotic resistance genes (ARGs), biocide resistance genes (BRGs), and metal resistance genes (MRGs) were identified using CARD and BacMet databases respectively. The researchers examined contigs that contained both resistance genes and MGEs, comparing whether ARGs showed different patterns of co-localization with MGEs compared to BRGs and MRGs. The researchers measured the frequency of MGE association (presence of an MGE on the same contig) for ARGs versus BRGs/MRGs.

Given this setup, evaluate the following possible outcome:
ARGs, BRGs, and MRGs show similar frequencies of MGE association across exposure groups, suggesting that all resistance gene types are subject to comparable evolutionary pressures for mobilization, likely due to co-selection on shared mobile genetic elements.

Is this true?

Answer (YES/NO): NO